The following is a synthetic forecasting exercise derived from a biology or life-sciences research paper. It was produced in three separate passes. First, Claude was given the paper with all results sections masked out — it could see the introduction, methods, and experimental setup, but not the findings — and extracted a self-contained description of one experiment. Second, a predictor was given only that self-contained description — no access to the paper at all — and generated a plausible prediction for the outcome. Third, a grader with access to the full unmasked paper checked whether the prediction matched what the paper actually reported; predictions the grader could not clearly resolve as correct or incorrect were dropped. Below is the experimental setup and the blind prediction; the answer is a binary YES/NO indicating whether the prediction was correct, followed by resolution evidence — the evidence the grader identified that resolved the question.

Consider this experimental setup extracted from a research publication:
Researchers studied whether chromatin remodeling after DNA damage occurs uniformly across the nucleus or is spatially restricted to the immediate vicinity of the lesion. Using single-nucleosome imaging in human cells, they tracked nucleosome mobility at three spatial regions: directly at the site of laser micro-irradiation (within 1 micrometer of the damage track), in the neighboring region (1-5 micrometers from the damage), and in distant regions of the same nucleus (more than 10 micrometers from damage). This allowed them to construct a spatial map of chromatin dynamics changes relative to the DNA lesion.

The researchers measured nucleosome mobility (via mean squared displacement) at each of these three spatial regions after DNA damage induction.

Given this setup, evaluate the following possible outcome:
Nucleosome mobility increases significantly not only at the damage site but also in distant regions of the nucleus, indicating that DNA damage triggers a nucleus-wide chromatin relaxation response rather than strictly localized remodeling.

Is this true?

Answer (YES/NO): NO